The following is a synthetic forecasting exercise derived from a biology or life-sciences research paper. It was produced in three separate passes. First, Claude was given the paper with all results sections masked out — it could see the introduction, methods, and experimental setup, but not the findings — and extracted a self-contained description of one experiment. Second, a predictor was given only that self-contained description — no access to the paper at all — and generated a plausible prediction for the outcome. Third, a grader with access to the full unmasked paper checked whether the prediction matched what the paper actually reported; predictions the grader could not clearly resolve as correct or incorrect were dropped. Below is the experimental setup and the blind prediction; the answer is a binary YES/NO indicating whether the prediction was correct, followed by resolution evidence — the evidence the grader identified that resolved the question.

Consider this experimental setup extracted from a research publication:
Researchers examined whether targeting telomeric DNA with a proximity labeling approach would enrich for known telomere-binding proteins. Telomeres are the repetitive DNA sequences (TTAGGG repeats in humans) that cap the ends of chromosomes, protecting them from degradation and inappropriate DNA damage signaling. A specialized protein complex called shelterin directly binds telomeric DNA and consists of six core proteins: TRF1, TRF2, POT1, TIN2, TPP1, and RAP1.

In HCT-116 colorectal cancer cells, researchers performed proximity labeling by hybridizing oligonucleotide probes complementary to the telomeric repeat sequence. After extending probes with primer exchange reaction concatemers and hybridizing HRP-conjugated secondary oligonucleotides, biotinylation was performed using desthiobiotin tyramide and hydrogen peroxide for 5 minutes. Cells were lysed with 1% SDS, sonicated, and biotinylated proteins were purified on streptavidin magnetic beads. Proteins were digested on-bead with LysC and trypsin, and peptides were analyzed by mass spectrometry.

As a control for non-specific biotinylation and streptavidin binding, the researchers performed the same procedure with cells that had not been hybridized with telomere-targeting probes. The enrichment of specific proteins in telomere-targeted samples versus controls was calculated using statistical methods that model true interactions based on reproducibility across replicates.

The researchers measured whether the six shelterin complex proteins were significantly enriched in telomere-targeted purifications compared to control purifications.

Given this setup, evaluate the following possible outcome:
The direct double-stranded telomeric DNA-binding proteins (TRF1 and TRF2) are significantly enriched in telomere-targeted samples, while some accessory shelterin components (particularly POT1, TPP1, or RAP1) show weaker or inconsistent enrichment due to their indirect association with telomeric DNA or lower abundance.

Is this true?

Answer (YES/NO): NO